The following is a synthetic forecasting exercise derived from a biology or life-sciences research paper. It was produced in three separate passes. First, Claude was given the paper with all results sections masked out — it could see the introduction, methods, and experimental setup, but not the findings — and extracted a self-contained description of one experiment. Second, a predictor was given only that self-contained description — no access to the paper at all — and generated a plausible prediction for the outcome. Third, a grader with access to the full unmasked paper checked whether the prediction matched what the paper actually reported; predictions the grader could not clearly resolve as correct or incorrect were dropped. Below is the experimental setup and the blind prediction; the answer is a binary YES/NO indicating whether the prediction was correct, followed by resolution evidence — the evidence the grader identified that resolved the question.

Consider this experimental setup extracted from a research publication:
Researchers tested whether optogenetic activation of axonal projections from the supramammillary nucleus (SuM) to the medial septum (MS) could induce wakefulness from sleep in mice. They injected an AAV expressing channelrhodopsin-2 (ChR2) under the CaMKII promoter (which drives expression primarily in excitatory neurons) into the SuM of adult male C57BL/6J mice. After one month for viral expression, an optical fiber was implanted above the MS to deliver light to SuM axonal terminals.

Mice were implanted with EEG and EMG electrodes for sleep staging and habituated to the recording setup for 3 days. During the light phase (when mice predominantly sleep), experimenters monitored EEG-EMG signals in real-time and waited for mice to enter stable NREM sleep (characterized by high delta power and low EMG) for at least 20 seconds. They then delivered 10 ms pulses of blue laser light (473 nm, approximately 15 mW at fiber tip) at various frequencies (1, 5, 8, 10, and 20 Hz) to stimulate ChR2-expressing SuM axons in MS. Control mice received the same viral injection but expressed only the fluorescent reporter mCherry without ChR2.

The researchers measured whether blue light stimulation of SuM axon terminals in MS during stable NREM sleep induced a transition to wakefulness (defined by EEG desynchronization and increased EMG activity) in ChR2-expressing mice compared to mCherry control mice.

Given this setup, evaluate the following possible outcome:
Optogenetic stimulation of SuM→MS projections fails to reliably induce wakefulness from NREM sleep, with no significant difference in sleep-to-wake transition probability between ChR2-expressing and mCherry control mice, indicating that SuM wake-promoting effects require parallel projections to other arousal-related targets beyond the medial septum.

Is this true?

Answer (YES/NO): NO